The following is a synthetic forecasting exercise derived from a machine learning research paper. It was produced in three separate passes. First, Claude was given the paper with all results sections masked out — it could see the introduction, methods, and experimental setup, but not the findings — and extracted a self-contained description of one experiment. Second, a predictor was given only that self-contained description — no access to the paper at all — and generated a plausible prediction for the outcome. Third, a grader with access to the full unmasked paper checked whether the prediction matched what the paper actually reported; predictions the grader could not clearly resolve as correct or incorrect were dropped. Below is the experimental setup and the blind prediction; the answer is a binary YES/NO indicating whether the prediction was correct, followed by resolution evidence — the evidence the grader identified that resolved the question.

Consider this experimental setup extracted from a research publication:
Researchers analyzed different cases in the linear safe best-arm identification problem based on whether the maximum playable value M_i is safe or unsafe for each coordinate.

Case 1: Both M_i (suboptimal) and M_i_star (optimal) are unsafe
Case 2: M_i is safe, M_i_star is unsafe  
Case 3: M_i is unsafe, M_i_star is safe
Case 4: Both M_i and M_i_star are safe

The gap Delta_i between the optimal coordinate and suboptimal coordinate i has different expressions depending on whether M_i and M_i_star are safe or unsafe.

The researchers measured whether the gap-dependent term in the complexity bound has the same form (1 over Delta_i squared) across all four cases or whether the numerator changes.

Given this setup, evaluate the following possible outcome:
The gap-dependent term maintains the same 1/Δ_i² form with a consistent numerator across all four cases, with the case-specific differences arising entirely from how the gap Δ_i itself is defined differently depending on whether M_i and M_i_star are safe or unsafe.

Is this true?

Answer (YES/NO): NO